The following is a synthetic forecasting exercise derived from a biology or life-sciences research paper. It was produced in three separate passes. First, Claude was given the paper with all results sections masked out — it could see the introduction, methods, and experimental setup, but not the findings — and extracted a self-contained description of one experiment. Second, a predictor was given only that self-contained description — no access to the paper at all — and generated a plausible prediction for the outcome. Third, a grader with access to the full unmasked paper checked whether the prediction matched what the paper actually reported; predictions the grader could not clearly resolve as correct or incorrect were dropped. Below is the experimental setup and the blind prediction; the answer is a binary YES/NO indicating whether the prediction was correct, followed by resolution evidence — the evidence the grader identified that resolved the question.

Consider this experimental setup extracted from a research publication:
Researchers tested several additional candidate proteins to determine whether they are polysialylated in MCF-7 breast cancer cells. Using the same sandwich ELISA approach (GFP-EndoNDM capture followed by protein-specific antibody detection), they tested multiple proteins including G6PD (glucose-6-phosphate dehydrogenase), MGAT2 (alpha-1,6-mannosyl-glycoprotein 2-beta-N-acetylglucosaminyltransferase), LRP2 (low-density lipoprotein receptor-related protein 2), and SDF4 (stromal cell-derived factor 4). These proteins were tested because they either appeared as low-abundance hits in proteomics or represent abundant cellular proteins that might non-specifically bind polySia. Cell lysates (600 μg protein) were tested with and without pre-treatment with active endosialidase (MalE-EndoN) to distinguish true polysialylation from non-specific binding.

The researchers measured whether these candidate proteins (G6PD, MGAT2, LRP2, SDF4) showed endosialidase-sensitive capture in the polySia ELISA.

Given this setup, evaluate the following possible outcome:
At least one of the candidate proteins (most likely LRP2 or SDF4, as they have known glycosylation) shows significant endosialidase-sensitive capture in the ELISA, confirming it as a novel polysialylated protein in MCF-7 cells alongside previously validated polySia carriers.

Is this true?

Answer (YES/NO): NO